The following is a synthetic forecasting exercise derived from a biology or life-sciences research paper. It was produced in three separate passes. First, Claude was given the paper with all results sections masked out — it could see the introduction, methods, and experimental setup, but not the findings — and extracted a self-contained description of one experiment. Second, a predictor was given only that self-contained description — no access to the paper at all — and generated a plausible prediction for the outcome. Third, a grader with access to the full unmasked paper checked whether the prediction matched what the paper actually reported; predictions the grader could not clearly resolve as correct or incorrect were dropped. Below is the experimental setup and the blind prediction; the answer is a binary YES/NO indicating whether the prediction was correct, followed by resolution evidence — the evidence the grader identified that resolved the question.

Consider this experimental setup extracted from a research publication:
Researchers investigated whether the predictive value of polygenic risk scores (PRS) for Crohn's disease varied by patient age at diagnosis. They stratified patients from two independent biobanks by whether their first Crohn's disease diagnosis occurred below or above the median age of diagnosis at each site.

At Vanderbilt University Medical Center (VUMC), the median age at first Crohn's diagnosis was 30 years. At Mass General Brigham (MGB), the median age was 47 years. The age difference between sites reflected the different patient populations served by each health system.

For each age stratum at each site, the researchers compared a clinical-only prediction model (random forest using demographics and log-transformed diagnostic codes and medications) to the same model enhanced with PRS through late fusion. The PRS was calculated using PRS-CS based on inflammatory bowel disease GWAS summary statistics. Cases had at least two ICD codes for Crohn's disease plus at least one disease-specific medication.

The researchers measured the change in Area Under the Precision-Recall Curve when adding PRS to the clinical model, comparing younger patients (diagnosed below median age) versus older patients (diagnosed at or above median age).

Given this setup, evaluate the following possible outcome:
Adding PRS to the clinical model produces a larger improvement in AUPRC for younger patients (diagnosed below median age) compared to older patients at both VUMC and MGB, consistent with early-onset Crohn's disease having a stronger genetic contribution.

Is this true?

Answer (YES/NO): YES